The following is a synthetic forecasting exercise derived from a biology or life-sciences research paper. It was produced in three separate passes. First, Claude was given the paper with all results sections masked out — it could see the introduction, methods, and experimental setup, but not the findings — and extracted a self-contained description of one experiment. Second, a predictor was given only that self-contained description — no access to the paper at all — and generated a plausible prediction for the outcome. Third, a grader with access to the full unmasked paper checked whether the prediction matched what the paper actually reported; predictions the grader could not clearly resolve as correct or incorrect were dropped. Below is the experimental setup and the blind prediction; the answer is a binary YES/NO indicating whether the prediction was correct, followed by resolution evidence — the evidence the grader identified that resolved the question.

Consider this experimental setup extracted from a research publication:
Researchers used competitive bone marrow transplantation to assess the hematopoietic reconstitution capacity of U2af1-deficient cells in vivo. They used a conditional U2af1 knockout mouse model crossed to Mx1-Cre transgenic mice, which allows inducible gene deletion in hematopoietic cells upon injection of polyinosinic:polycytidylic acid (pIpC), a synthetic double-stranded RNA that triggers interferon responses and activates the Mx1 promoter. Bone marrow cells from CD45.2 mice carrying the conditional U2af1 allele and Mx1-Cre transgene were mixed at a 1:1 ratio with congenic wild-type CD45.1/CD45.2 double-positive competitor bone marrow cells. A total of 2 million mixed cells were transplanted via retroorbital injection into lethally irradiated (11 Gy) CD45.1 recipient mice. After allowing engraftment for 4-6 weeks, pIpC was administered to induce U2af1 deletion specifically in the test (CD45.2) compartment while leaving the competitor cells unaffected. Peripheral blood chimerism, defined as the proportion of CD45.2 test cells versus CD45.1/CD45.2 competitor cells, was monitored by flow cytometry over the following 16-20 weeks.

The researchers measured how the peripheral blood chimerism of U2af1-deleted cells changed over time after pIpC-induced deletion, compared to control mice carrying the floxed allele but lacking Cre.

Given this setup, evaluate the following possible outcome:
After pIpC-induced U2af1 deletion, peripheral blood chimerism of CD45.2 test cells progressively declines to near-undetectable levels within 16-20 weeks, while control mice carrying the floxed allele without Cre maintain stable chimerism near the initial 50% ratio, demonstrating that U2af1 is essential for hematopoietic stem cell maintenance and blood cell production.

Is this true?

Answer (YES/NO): NO